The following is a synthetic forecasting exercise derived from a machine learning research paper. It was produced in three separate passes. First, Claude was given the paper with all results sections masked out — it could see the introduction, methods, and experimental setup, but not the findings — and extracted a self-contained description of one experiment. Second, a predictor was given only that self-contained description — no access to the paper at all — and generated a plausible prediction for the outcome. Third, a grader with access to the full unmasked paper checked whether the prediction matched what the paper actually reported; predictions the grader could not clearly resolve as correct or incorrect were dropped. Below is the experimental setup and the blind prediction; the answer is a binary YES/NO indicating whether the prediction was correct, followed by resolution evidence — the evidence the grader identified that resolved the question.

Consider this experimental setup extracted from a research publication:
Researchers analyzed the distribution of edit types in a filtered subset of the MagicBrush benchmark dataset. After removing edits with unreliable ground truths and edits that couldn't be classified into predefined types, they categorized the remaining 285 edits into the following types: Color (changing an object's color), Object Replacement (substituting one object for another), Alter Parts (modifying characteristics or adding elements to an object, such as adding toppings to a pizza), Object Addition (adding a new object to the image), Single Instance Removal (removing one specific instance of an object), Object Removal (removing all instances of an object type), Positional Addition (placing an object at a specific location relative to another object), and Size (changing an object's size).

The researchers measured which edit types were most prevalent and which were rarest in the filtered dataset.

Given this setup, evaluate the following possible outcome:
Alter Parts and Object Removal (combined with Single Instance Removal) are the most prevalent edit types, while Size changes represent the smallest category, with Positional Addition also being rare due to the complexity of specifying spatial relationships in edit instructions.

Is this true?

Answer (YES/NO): NO